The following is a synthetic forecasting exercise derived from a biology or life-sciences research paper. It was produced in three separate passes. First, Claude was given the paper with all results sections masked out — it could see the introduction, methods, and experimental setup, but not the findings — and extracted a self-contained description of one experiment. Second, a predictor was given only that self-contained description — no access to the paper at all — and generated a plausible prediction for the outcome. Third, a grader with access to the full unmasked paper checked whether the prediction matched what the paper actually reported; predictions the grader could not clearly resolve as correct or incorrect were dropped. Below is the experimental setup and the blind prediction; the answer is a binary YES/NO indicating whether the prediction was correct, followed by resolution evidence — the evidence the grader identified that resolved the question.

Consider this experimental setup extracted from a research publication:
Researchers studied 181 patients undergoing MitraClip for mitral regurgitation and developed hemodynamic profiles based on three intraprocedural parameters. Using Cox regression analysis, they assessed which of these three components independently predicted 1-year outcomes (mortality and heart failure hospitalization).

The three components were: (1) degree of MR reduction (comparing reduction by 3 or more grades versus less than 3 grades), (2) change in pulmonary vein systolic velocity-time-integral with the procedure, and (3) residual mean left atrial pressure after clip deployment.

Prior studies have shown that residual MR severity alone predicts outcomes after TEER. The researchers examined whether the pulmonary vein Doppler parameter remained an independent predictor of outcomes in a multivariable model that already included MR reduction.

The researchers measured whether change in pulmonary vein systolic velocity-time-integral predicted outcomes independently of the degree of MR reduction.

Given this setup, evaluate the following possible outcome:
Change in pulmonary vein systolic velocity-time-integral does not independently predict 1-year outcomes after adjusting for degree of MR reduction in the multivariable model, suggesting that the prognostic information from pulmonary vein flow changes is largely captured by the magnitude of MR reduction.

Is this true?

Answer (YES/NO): NO